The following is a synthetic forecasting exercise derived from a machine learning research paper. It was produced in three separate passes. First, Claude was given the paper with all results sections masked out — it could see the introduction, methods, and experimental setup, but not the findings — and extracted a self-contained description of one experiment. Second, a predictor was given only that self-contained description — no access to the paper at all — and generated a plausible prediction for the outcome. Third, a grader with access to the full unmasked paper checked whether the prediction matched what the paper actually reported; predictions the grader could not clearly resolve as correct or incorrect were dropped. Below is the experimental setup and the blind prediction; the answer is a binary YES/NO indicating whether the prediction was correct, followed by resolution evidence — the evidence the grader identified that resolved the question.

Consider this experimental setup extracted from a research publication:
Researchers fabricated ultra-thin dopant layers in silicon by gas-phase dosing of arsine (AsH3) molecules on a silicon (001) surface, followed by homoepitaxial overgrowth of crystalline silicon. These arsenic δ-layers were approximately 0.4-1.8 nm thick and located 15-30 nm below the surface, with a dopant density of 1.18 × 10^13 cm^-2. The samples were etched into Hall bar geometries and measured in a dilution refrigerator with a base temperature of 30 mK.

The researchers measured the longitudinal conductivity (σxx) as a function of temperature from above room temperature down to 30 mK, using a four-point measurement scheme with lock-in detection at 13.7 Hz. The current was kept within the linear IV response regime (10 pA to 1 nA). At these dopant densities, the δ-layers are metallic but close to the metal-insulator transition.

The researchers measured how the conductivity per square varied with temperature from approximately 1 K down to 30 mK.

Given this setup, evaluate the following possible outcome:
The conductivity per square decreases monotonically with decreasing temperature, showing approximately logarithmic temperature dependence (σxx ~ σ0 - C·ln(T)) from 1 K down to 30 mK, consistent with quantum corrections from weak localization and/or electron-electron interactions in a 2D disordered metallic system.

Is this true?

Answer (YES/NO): NO